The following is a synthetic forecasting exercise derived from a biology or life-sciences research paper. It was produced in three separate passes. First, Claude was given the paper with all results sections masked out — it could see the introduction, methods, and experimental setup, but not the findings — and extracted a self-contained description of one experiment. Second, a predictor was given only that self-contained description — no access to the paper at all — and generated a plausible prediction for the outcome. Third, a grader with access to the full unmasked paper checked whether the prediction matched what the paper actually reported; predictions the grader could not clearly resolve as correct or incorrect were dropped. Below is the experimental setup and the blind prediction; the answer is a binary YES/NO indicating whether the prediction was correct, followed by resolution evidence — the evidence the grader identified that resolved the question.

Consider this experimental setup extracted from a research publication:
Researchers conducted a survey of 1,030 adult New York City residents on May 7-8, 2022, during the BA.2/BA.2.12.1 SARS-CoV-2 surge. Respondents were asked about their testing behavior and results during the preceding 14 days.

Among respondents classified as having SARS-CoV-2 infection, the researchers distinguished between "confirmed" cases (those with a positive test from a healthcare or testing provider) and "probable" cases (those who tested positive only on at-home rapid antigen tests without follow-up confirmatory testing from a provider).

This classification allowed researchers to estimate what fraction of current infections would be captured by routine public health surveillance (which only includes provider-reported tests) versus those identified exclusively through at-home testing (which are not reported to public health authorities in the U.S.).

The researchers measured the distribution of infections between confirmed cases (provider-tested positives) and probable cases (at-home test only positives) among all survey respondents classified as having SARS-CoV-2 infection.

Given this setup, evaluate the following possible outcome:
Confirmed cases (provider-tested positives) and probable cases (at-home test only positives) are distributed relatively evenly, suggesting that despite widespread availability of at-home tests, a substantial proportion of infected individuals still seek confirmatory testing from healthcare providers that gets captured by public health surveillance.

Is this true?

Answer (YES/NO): NO